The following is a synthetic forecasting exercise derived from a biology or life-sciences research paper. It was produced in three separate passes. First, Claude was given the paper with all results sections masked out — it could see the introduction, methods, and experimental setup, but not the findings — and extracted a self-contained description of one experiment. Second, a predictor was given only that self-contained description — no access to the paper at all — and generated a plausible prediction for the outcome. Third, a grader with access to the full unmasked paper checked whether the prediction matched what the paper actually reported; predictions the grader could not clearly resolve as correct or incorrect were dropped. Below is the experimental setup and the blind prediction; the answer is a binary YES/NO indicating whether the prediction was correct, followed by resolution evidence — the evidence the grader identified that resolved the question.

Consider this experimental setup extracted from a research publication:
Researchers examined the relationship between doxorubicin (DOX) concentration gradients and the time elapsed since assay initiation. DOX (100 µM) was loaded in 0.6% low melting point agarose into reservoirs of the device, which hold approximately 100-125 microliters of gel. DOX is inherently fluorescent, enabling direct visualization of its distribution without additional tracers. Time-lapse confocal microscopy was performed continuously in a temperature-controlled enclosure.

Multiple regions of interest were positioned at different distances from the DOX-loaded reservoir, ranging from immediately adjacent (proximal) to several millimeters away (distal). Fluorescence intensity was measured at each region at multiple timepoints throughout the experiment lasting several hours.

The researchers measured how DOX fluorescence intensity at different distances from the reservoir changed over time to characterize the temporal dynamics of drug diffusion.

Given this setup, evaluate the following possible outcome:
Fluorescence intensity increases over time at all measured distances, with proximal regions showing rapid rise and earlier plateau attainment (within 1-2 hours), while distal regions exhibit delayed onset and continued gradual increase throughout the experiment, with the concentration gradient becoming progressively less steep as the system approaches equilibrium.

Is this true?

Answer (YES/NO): NO